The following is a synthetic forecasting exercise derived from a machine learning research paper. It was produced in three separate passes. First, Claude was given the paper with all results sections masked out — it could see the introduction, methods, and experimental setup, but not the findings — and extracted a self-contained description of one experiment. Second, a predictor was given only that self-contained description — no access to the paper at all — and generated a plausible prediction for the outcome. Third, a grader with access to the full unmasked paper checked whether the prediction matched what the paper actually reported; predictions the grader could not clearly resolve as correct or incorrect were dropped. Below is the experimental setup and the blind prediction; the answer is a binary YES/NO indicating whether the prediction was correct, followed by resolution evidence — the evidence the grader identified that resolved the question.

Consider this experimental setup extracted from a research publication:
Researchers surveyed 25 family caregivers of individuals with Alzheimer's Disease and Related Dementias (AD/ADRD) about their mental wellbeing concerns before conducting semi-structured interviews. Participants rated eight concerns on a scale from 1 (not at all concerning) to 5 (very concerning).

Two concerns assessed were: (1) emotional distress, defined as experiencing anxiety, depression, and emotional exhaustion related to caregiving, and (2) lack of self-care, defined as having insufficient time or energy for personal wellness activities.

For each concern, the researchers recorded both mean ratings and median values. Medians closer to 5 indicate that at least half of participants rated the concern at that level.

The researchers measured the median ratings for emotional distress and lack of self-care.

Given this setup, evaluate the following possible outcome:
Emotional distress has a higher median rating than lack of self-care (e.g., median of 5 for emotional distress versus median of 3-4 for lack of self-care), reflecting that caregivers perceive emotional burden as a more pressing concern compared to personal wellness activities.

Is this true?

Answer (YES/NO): NO